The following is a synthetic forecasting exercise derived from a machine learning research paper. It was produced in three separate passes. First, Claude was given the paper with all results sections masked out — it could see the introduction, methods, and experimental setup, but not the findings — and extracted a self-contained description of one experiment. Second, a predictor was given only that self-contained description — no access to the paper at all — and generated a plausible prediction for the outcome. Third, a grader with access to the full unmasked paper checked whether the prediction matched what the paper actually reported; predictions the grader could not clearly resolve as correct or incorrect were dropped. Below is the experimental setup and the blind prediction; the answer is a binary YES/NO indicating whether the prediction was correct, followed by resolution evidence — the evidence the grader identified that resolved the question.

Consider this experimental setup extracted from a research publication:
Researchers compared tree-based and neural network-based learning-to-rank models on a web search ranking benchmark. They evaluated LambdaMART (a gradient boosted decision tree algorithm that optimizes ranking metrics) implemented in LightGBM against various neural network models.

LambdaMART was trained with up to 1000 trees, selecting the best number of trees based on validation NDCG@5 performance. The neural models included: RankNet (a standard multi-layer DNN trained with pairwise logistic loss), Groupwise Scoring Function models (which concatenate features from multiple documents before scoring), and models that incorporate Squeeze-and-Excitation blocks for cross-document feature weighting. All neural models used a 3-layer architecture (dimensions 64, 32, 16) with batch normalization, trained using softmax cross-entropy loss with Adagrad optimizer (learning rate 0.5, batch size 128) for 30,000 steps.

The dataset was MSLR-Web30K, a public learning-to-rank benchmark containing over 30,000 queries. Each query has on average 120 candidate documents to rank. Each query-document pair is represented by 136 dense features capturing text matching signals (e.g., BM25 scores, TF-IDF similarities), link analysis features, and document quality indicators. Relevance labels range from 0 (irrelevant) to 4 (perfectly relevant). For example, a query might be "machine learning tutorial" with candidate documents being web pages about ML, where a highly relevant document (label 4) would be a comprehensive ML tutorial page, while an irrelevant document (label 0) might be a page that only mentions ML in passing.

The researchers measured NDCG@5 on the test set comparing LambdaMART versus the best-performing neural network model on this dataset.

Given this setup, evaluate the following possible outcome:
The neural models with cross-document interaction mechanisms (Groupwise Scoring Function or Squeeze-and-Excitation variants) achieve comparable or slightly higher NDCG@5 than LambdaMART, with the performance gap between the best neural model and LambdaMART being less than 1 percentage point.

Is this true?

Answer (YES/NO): NO